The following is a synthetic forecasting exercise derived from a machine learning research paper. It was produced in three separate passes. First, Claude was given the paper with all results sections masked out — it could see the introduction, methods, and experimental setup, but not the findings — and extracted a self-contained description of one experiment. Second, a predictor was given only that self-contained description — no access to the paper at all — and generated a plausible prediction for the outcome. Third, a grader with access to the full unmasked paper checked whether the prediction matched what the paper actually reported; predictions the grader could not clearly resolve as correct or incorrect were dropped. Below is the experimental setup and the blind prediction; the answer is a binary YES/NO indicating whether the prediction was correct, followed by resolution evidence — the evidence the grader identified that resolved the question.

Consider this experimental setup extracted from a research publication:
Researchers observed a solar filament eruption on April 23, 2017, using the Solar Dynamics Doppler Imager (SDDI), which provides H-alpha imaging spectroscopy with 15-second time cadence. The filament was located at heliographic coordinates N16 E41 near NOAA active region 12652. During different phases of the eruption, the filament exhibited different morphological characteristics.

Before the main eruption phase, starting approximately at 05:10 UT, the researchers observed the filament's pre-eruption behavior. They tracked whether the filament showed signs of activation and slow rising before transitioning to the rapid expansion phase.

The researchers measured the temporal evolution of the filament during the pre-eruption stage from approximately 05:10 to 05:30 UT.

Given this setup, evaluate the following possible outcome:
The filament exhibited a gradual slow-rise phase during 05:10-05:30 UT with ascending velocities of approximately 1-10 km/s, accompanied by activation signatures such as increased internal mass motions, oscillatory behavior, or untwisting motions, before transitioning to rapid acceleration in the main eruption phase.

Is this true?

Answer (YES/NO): YES